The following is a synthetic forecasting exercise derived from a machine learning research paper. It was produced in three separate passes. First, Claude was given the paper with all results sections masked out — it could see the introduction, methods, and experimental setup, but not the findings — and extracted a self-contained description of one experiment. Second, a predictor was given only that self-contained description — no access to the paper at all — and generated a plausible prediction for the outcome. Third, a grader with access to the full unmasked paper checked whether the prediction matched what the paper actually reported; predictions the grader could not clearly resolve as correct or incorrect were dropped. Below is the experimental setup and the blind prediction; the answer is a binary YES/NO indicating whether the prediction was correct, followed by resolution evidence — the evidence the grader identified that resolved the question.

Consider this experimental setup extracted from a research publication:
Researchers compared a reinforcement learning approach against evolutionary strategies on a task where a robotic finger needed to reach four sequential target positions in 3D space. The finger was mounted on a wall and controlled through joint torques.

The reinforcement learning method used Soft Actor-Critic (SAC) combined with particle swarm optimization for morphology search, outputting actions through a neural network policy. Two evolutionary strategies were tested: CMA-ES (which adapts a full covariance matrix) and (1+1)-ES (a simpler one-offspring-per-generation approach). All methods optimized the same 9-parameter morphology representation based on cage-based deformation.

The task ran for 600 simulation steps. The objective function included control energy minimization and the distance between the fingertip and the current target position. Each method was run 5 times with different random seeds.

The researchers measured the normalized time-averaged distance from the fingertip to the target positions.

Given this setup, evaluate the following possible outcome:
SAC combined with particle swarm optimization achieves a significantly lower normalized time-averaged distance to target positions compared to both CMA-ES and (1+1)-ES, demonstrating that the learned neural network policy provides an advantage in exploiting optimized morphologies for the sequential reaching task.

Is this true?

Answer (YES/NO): NO